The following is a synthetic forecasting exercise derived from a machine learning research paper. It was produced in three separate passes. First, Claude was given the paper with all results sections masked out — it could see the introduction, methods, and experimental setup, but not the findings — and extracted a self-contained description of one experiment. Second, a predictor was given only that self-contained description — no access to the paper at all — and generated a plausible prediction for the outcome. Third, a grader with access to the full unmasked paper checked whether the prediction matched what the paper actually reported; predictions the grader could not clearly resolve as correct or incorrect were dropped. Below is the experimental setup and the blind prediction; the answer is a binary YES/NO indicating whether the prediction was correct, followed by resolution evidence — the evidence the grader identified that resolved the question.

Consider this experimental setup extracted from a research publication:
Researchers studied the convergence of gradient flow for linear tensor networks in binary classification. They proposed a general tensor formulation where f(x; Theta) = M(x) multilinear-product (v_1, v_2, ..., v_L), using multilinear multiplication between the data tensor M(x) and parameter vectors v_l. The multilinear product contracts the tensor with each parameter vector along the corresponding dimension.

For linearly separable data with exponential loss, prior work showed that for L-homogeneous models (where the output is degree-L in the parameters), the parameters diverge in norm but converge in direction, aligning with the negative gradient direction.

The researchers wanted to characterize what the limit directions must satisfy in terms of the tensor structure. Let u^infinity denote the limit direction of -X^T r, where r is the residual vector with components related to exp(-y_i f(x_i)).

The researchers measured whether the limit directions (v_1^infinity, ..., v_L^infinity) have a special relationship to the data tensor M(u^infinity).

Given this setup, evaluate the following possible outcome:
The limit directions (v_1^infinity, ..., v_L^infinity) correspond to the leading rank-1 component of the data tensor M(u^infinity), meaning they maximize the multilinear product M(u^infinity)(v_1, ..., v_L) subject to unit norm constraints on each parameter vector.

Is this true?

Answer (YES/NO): NO